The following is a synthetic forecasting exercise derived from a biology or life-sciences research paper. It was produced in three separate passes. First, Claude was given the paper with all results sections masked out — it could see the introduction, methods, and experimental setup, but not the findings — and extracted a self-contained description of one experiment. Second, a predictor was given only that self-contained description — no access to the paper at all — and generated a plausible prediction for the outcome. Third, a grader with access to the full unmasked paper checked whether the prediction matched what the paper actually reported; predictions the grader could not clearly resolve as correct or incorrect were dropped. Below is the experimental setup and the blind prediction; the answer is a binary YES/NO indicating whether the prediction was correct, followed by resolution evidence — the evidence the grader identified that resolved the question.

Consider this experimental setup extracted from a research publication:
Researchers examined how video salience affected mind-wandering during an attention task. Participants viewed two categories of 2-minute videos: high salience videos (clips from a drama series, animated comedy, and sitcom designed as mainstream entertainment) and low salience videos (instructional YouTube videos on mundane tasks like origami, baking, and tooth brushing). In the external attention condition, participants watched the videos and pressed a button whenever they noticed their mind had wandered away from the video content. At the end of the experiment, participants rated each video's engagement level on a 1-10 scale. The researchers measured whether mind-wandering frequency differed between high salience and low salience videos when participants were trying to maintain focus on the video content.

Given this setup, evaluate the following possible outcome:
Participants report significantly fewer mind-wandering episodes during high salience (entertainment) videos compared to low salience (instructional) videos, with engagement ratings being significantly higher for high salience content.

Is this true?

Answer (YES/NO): YES